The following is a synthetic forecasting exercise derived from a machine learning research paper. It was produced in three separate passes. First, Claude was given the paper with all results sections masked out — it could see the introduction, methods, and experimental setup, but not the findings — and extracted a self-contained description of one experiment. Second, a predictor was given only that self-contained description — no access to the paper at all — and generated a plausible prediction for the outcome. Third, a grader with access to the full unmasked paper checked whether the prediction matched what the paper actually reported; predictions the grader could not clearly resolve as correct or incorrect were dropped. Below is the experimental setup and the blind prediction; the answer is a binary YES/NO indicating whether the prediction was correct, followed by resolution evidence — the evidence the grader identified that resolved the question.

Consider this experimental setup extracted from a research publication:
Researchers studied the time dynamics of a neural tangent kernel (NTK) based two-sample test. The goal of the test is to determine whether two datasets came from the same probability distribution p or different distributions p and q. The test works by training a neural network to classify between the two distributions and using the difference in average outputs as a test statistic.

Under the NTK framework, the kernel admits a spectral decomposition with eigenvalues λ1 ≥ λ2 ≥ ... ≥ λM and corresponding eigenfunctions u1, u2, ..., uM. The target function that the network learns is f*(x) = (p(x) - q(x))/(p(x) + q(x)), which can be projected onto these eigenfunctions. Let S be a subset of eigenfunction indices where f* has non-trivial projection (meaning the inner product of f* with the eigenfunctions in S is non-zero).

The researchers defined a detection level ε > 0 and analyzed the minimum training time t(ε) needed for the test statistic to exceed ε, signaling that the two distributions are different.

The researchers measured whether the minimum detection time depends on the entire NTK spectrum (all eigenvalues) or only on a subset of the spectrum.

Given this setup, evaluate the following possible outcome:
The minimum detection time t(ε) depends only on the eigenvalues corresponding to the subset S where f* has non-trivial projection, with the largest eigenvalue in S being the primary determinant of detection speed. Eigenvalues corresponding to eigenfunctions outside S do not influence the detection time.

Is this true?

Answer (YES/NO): NO